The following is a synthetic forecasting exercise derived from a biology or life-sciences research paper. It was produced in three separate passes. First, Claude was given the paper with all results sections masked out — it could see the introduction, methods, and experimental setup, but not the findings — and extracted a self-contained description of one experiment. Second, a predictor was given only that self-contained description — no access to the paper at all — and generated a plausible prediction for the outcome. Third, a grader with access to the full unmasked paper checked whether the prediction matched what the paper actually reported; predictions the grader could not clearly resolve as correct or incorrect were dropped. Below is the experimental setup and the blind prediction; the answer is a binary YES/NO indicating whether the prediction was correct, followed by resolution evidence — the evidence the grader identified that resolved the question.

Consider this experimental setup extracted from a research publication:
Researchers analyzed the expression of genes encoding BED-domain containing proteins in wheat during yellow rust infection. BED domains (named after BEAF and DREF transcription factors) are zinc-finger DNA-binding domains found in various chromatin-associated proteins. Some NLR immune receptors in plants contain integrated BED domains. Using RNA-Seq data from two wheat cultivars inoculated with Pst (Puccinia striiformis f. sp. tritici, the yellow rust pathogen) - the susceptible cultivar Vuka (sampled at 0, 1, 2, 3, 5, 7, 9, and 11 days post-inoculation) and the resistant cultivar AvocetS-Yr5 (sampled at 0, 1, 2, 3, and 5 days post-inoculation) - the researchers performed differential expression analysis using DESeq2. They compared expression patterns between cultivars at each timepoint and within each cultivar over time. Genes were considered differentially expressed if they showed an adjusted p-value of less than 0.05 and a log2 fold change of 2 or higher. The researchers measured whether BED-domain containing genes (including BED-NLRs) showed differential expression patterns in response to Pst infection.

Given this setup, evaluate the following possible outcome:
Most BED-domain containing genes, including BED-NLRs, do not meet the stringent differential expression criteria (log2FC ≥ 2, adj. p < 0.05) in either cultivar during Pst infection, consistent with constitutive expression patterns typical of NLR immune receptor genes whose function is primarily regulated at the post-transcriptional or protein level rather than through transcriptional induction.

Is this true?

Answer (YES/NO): YES